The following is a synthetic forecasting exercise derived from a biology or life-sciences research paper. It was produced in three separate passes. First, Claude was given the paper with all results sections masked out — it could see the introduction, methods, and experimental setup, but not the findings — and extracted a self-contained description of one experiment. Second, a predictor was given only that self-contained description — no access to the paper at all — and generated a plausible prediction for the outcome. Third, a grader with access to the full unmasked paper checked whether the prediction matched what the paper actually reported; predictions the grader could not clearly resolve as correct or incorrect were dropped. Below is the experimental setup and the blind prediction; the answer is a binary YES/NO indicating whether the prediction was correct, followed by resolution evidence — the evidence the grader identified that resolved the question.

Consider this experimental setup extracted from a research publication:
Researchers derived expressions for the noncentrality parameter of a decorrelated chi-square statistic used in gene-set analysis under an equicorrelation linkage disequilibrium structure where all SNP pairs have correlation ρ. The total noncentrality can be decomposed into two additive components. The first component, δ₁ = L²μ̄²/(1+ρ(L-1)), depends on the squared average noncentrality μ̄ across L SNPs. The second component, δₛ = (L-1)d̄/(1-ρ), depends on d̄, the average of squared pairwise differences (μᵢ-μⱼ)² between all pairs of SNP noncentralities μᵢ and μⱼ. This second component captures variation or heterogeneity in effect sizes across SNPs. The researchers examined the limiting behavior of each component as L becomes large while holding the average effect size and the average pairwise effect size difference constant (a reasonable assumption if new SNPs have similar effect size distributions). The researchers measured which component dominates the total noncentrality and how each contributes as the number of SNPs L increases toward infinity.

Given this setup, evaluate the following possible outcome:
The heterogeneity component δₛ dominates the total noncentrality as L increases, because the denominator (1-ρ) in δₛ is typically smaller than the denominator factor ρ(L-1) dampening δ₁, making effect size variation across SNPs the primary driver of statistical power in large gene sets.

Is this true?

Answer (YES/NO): YES